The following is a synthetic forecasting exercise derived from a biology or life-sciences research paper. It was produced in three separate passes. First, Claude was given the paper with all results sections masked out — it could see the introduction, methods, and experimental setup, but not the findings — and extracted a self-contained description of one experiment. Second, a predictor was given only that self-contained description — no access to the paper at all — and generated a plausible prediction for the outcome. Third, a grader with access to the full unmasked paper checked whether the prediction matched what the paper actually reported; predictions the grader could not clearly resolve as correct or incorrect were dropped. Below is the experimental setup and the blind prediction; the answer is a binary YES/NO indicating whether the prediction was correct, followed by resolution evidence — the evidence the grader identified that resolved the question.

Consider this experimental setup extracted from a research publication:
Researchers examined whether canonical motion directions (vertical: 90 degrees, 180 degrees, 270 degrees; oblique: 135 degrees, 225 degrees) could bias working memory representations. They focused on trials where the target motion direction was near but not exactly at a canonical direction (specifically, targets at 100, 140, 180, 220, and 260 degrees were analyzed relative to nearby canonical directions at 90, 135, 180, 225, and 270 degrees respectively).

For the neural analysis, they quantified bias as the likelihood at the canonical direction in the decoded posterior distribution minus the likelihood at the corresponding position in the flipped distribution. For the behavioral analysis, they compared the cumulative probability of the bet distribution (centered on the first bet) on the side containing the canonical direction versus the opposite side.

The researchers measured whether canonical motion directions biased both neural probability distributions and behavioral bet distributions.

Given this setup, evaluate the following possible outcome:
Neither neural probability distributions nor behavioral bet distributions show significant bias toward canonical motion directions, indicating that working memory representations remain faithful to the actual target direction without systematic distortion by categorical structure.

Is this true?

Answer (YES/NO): NO